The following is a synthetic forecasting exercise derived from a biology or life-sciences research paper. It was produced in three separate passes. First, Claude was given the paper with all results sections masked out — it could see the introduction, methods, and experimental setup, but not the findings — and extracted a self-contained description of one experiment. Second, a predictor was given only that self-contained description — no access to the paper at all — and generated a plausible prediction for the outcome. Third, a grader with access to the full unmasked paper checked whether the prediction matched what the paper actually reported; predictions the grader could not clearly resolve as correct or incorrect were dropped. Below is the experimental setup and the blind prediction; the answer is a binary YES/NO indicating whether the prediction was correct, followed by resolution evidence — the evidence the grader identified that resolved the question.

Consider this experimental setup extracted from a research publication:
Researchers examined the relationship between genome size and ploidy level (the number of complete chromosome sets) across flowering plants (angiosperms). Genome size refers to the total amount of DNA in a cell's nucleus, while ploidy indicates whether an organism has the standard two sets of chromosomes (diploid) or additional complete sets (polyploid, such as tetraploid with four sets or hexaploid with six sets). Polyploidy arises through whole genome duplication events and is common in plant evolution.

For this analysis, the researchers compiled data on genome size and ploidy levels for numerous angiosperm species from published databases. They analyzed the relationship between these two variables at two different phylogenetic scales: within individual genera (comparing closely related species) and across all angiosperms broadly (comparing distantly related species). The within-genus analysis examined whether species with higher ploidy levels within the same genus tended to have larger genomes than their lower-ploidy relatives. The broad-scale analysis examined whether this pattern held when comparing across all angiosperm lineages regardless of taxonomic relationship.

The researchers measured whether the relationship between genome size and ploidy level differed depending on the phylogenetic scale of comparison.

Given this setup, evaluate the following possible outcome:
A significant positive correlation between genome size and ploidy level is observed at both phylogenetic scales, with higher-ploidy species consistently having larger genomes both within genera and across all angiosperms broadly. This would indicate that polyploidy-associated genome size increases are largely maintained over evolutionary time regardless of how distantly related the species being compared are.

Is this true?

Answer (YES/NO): NO